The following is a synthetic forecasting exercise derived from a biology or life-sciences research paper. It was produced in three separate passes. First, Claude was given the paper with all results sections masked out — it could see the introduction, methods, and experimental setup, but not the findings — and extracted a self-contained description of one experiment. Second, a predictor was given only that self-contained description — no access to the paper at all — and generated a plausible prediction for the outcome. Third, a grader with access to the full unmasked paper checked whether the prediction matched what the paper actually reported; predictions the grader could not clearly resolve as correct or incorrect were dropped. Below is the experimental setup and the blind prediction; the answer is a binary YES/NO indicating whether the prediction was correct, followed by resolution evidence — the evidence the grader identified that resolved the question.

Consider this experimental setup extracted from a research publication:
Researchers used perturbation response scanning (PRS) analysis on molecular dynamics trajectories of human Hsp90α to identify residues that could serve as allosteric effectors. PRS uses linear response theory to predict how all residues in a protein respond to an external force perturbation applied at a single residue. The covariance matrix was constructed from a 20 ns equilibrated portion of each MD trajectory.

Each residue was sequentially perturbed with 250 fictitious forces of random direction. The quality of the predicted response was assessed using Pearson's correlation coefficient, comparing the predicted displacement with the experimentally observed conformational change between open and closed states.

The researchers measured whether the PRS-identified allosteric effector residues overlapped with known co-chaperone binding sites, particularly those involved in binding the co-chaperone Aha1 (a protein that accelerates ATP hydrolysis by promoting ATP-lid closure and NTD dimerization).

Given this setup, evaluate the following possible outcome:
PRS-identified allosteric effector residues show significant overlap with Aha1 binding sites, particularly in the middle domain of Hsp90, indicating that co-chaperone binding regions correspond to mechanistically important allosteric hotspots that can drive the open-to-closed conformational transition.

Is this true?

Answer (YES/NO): NO